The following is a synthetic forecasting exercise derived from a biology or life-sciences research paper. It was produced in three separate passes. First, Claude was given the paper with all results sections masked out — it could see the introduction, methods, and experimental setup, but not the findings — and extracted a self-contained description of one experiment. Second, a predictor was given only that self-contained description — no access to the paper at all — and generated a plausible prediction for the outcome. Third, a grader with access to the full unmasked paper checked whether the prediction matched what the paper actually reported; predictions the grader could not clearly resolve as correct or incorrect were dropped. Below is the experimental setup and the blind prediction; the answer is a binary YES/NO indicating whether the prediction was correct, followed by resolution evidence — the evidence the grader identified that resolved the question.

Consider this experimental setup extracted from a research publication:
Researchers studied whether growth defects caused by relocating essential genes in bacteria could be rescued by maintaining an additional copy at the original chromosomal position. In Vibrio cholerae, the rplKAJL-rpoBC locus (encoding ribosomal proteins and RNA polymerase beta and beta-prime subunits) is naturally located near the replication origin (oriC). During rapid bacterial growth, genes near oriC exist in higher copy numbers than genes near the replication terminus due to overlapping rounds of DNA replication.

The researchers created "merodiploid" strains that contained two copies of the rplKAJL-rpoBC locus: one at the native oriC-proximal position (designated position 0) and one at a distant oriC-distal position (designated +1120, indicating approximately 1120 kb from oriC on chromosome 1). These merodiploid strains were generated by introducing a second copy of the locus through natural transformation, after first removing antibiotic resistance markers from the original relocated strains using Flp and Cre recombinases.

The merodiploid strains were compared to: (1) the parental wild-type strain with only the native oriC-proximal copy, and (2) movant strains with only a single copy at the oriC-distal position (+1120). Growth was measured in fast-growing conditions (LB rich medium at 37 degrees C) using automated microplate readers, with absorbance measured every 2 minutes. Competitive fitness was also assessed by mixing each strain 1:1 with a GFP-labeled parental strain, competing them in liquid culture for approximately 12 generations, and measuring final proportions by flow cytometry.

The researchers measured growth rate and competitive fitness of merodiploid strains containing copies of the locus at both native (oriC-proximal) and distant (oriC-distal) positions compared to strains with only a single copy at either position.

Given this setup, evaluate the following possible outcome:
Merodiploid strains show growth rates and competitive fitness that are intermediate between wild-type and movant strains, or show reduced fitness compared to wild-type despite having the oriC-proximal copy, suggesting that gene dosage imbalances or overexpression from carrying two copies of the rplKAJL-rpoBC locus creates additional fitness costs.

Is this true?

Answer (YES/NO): NO